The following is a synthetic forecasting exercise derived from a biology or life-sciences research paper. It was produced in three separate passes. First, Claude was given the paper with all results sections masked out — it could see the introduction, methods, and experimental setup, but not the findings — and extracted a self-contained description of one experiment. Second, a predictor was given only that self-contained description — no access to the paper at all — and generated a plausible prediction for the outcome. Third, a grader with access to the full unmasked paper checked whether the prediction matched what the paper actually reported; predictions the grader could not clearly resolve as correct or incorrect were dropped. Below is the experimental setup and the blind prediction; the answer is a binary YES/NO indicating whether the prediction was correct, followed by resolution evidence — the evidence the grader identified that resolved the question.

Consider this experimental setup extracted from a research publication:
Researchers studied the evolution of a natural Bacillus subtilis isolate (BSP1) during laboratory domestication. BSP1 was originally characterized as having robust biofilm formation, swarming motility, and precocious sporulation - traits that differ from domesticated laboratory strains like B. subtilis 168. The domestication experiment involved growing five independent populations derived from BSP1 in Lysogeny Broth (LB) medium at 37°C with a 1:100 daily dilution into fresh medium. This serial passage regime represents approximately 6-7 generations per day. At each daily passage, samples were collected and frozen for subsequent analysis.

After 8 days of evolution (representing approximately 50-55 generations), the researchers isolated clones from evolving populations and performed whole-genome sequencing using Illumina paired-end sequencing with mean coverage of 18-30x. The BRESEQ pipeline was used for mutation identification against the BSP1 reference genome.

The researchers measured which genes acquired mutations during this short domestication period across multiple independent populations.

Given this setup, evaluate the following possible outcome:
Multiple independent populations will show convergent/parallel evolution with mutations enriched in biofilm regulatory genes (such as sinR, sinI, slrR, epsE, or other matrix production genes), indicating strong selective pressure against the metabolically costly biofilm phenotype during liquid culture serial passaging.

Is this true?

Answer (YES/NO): NO